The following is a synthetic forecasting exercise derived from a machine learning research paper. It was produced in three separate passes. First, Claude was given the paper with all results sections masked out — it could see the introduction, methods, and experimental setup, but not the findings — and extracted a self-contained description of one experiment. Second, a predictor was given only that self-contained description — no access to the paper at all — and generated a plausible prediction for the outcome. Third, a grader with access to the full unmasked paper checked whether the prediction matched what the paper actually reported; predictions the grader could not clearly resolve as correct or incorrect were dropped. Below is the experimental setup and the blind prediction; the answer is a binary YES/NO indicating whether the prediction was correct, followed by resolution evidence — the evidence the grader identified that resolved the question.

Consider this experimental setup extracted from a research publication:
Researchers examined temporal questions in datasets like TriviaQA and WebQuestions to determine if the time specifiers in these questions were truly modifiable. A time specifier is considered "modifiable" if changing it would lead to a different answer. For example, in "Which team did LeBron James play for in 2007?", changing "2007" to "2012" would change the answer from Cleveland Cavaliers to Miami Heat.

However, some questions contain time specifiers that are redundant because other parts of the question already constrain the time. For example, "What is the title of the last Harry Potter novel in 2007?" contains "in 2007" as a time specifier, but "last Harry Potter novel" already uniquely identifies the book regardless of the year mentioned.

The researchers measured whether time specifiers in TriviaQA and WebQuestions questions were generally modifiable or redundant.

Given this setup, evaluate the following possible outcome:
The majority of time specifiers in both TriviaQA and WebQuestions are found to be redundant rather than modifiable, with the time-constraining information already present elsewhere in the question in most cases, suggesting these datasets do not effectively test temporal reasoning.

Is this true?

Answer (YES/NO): YES